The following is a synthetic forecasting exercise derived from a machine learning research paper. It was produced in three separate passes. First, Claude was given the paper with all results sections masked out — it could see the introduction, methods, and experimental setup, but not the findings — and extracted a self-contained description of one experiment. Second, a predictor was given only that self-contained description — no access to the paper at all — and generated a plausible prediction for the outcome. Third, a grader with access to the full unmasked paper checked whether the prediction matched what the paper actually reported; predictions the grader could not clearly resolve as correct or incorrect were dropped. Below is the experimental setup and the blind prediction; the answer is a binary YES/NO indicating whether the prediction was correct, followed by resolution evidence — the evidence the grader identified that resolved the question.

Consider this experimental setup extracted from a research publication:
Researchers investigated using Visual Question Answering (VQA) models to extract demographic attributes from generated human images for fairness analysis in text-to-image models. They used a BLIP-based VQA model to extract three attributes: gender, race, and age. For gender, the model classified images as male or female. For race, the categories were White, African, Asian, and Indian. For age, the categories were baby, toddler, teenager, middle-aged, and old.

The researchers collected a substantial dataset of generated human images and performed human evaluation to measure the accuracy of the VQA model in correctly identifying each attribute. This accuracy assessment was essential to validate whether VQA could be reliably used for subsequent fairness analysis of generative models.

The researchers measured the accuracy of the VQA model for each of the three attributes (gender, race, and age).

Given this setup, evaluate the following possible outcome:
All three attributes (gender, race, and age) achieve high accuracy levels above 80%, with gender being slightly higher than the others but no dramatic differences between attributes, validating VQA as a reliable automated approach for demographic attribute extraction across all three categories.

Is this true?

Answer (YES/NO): NO